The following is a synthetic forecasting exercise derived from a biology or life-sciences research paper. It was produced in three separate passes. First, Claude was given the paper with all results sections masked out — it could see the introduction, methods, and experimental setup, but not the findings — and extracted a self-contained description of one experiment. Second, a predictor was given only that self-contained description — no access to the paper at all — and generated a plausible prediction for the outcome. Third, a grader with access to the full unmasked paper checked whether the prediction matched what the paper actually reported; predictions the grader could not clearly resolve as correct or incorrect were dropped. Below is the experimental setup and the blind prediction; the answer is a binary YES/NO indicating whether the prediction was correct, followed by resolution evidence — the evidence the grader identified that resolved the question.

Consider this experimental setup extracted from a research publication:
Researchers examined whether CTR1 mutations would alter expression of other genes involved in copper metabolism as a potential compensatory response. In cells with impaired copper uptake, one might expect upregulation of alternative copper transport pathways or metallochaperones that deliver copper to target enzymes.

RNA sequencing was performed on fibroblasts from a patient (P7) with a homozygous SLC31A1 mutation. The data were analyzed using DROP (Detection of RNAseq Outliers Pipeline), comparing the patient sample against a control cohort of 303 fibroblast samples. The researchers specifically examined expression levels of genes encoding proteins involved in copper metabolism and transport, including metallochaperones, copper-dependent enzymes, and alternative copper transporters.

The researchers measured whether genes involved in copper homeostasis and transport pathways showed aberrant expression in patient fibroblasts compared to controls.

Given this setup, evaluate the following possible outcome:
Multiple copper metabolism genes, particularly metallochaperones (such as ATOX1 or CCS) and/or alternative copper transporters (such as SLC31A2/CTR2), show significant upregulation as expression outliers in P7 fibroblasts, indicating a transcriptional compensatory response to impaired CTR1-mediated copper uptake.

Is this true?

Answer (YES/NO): NO